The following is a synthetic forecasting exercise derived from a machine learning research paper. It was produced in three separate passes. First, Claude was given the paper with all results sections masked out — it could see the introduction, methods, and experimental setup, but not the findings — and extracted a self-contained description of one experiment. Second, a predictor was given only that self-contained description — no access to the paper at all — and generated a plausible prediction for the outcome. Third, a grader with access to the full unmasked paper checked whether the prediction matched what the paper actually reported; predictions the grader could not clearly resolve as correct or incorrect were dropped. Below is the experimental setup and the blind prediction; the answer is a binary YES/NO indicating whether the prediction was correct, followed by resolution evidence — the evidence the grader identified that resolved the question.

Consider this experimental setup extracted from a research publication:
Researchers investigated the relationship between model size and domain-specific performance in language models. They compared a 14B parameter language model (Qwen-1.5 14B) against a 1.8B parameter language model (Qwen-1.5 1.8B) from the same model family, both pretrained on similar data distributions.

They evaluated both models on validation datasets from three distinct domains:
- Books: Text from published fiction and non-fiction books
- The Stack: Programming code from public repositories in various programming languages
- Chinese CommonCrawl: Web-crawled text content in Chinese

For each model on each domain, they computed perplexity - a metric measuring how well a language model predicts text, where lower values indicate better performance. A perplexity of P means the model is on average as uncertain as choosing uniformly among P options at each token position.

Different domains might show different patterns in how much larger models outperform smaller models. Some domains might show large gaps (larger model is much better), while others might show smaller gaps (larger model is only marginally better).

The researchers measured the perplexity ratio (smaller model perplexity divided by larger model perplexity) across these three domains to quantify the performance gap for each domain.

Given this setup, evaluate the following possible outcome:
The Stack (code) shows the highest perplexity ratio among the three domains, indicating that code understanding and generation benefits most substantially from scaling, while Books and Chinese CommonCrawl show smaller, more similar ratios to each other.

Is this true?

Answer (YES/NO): NO